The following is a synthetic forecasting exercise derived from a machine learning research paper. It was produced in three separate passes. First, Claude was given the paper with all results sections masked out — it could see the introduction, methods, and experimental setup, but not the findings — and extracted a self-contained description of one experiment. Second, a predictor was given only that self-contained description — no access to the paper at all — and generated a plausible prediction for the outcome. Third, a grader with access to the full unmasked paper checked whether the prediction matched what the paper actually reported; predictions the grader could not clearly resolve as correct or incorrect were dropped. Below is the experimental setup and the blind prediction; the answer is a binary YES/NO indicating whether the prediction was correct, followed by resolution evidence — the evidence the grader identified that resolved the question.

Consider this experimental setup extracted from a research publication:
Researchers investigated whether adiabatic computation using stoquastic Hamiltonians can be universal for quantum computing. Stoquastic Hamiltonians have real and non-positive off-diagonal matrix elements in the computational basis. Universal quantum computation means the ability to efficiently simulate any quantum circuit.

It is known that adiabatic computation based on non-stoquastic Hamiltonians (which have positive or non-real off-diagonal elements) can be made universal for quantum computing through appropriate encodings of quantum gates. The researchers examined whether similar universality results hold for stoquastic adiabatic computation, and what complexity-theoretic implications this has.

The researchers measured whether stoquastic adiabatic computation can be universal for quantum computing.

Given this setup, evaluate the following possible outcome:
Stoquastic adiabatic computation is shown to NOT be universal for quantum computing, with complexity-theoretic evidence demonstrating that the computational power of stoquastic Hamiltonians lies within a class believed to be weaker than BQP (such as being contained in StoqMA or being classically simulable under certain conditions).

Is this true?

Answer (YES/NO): NO